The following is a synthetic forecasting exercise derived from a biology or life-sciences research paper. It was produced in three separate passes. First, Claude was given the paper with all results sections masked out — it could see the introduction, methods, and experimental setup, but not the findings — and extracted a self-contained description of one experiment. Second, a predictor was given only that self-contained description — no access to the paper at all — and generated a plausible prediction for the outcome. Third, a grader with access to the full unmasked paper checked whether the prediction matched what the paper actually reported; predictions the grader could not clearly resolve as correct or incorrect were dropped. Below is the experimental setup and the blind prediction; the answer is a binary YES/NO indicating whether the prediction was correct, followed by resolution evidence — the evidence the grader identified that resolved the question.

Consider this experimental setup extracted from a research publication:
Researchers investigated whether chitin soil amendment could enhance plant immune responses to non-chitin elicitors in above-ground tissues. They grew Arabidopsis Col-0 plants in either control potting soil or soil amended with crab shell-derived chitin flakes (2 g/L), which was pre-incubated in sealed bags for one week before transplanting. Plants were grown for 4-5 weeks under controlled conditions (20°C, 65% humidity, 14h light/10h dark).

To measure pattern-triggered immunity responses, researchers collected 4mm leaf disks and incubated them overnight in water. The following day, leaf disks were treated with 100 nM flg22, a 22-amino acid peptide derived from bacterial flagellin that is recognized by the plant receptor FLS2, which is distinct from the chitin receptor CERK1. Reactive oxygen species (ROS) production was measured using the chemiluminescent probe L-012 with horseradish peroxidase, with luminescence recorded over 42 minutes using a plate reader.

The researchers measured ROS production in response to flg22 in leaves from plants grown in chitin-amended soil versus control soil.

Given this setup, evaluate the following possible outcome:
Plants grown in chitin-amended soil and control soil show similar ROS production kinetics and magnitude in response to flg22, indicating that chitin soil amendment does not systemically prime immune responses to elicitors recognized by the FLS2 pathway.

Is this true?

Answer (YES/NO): NO